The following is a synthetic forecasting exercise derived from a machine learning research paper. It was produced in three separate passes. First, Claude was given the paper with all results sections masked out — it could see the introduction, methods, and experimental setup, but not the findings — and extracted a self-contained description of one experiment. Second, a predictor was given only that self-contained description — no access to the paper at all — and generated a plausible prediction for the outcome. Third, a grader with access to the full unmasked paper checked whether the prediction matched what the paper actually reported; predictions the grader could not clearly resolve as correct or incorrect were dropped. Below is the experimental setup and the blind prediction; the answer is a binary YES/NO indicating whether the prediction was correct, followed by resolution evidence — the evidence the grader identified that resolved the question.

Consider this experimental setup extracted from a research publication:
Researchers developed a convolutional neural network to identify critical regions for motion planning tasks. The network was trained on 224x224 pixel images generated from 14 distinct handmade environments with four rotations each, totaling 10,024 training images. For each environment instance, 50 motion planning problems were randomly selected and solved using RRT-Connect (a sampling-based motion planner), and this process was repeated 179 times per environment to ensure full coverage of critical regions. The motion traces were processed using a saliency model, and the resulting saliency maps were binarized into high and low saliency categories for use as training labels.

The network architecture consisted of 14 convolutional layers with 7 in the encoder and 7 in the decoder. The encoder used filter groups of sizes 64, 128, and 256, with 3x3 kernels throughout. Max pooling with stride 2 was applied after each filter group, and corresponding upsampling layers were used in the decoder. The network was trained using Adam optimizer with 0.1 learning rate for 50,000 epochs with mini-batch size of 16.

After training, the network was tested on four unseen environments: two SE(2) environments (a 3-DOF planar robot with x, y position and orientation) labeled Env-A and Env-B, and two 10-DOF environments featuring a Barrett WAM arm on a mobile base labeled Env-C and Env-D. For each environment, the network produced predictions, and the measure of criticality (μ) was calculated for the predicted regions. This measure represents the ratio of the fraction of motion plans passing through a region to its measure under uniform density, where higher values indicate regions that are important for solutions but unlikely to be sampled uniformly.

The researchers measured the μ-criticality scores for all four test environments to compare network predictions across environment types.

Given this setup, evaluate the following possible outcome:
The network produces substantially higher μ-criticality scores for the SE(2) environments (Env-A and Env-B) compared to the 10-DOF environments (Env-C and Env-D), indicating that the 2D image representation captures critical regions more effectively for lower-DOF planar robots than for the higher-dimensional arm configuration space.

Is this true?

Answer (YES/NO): NO